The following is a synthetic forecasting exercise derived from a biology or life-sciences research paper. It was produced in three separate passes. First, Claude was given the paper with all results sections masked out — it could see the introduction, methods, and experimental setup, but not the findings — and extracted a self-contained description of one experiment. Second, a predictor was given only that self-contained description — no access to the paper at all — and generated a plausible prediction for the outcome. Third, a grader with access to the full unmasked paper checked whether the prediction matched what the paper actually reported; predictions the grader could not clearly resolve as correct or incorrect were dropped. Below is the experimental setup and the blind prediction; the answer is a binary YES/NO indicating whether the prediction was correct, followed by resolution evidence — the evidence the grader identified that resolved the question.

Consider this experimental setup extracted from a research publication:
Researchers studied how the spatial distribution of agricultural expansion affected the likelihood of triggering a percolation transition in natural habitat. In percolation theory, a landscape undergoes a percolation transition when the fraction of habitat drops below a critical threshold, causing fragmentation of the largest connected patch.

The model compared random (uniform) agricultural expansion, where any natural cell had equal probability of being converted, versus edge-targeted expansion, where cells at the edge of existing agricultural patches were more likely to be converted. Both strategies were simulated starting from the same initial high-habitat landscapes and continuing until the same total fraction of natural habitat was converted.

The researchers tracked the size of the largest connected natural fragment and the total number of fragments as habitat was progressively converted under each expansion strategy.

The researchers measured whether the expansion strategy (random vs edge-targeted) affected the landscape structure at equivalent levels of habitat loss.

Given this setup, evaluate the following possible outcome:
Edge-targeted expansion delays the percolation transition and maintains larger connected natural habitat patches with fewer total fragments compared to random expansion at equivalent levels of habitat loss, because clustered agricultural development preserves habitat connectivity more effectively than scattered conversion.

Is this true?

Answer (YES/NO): YES